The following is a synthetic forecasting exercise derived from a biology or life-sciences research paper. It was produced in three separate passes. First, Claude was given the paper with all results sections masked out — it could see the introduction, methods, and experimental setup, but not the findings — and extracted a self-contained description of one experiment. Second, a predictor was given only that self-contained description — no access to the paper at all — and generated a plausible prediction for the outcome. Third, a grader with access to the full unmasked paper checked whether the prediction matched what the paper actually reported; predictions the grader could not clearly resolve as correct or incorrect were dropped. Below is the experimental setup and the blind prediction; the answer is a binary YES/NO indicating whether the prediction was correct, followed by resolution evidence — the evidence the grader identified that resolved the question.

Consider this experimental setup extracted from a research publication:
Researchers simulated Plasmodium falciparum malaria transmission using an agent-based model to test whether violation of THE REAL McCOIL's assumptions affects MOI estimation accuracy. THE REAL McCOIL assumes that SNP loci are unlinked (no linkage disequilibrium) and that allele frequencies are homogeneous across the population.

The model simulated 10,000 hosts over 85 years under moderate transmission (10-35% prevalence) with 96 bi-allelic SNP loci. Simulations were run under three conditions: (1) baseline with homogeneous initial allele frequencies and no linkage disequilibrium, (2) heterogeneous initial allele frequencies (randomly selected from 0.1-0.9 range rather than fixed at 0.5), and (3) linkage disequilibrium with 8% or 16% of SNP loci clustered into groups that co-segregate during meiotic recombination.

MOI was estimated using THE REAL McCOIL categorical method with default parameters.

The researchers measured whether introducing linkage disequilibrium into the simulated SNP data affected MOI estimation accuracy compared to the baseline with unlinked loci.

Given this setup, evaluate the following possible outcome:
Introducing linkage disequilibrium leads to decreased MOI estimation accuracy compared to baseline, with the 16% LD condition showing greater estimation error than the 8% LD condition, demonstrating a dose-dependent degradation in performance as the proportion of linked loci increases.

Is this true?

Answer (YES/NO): NO